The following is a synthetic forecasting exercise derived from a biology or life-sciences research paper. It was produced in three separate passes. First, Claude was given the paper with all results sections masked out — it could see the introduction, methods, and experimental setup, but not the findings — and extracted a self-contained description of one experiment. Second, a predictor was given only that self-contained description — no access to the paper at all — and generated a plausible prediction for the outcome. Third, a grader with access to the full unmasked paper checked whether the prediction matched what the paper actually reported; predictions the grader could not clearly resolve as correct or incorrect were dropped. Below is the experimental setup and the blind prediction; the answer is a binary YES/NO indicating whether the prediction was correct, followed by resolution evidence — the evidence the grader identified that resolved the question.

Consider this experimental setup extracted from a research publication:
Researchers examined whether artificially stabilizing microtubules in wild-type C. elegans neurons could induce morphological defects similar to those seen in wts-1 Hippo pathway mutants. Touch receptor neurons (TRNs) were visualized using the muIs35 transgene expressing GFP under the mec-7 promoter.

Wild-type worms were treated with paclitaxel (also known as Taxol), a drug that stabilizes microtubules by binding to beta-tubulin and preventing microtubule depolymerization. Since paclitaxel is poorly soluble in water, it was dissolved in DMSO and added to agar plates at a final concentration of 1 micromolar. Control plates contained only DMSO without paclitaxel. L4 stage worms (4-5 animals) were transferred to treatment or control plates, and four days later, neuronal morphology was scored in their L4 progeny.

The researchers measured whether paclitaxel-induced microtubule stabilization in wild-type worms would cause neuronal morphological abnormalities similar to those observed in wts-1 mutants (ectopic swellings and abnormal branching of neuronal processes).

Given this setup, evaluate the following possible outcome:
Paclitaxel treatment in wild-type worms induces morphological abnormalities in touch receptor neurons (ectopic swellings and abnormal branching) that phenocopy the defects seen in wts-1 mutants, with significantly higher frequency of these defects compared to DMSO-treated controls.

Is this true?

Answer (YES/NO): NO